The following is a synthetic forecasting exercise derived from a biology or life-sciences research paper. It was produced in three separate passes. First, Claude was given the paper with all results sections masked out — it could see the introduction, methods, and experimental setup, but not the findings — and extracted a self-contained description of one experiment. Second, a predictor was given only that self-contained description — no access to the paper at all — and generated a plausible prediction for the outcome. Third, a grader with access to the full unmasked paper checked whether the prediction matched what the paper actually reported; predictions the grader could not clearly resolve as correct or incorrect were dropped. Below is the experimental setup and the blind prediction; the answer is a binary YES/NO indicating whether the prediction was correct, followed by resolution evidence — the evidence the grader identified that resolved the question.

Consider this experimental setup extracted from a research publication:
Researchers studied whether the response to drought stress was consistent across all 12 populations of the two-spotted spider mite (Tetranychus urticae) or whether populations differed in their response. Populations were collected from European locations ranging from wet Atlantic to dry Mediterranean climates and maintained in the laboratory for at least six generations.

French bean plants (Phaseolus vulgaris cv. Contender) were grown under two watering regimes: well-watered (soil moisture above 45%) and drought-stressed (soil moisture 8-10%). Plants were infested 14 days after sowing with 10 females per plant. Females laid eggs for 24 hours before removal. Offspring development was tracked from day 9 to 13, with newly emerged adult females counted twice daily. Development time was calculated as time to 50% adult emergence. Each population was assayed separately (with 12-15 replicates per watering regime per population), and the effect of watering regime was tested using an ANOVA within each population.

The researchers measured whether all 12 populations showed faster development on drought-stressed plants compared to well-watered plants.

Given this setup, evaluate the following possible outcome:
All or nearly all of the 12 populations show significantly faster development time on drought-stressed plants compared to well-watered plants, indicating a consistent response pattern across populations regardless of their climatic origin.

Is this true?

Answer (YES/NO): YES